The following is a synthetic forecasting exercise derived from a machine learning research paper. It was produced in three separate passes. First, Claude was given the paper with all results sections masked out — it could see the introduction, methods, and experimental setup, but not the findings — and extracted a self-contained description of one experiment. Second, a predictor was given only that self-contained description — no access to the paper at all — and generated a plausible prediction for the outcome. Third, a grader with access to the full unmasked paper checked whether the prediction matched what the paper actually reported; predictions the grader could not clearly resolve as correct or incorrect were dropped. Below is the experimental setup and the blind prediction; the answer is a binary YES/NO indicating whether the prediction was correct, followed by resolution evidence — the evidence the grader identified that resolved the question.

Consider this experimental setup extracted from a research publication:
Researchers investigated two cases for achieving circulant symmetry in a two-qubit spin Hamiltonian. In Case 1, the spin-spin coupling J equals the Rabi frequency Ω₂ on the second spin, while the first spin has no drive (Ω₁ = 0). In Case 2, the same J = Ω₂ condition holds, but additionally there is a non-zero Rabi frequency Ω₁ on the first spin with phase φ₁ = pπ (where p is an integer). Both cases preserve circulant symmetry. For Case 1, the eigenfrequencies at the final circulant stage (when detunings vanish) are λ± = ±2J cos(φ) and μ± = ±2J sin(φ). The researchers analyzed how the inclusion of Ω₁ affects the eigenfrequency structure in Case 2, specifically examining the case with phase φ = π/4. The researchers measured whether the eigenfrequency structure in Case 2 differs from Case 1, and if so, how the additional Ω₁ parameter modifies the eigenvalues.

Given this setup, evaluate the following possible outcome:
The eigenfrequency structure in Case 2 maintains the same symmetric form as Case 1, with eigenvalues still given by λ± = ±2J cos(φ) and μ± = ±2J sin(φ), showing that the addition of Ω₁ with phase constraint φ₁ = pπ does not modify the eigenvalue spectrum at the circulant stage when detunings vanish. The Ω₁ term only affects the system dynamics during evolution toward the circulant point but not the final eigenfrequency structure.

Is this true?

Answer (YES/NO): NO